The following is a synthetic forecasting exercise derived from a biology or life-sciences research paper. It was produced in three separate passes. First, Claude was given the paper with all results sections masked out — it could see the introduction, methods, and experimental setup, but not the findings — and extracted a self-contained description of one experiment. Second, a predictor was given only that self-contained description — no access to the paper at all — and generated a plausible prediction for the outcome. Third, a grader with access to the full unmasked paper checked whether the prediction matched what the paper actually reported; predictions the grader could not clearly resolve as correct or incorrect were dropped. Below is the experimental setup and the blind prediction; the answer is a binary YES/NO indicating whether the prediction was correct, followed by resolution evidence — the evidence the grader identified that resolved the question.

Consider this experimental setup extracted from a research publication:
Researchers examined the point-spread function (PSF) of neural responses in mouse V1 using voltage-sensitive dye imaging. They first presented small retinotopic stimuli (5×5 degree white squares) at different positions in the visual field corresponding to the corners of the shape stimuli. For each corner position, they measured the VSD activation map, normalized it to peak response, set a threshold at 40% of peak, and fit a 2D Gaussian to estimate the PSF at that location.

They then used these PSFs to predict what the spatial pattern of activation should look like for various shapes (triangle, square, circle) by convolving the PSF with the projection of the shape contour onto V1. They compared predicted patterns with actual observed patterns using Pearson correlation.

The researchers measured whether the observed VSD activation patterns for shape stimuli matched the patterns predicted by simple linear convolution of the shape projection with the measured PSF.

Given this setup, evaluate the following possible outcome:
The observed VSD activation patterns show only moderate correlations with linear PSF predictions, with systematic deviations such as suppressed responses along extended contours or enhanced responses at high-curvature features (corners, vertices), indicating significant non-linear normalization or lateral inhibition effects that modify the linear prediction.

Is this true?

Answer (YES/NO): NO